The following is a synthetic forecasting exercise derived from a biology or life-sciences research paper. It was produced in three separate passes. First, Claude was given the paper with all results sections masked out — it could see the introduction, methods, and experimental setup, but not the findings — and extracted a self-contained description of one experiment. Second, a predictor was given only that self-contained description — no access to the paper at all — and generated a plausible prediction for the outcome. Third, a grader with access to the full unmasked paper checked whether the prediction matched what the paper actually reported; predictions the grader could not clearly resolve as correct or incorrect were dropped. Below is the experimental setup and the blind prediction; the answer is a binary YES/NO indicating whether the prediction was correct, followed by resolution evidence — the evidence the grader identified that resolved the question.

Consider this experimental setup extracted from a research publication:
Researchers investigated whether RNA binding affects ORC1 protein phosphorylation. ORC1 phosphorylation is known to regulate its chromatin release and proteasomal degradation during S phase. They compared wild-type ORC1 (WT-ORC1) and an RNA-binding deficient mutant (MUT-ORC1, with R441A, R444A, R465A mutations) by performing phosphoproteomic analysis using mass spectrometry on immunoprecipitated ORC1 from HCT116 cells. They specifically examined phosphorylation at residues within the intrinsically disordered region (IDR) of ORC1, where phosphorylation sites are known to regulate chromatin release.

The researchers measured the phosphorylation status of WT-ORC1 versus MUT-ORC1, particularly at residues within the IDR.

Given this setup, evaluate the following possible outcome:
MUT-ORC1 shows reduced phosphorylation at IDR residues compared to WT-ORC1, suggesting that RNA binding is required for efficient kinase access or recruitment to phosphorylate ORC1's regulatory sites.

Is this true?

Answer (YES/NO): YES